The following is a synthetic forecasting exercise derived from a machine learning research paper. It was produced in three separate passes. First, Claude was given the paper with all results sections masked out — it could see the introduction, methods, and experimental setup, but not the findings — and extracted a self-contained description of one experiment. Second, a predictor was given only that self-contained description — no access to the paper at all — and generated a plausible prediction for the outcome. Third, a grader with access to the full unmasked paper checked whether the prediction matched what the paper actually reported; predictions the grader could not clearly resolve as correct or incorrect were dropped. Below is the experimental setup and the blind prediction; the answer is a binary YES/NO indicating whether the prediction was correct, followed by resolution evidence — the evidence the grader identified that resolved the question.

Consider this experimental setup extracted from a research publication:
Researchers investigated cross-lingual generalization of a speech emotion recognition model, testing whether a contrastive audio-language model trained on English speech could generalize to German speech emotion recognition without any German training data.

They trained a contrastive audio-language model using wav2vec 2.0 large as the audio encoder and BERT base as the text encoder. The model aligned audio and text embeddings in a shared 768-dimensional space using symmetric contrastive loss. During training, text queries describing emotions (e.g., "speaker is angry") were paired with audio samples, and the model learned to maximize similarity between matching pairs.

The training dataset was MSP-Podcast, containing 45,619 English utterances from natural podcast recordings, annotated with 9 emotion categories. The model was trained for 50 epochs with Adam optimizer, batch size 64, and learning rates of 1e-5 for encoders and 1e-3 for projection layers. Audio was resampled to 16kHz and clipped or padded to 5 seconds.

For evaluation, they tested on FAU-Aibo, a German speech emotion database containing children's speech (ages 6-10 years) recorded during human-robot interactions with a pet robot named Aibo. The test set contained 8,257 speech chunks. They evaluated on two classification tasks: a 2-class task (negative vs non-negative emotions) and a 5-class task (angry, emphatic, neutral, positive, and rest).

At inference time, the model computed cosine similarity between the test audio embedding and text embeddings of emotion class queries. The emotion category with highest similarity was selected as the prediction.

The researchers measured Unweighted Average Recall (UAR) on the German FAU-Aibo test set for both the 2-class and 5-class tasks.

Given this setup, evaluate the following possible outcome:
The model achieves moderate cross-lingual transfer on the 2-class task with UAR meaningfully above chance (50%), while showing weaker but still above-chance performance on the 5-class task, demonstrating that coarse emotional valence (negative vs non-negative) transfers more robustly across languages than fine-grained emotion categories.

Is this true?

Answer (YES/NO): YES